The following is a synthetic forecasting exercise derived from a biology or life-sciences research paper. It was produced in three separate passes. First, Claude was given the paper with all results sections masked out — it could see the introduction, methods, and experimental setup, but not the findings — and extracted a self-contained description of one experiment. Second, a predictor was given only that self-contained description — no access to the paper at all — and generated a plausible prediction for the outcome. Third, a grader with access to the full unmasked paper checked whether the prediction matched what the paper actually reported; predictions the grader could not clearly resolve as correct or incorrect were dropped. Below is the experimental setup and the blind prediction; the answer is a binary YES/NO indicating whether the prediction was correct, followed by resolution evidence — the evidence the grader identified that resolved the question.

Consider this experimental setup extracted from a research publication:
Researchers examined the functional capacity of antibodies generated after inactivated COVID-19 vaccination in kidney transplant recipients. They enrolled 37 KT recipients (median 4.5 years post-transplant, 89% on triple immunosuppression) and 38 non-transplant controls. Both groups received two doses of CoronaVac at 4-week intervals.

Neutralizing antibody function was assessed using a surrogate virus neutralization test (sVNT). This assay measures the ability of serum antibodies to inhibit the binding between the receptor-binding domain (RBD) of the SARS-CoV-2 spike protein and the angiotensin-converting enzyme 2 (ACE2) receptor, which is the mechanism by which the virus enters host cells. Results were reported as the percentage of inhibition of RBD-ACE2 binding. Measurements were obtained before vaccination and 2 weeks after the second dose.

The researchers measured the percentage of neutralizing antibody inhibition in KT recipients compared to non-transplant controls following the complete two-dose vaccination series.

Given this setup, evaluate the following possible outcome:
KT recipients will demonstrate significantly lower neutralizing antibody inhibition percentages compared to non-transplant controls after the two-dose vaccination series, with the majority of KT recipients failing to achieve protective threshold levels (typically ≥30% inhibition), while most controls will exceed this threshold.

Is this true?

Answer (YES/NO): YES